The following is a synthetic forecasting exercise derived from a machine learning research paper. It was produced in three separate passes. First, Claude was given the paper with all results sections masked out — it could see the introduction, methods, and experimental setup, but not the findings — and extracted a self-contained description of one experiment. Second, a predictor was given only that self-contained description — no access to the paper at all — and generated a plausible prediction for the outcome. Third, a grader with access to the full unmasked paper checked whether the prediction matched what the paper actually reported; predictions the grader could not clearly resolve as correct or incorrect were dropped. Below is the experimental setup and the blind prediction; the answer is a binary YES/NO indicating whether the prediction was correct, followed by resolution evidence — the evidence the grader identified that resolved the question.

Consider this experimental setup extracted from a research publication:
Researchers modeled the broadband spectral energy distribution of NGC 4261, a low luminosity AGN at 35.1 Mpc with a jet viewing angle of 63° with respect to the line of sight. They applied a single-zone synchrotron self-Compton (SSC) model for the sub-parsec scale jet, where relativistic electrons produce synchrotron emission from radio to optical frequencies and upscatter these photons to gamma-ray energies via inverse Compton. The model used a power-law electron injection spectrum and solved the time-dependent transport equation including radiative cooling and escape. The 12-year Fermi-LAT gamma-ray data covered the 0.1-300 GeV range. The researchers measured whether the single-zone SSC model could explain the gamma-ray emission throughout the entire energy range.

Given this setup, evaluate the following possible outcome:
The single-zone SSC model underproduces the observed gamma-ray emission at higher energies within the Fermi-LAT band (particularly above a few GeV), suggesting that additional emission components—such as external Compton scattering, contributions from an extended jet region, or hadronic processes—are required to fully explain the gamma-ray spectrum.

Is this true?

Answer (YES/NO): NO